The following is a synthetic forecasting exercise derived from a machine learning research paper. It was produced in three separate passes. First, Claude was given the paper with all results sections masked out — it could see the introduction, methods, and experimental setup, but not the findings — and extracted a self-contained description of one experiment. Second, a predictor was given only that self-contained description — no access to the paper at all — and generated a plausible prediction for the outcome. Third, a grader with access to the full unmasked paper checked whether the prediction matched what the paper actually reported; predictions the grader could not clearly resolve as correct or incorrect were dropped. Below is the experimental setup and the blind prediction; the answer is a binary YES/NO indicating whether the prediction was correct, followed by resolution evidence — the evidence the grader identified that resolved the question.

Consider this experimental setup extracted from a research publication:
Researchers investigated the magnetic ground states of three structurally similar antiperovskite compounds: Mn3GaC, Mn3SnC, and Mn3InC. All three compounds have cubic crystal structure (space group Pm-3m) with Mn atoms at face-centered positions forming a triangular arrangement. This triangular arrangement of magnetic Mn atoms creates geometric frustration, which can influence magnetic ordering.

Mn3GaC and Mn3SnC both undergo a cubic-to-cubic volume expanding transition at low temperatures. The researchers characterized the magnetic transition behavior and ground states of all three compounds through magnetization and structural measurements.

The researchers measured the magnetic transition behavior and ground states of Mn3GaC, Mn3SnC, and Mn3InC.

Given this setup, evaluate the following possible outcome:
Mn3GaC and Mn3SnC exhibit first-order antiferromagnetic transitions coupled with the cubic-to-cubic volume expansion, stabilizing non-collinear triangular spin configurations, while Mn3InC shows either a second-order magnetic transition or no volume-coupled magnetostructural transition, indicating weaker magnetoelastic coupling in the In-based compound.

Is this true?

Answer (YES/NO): NO